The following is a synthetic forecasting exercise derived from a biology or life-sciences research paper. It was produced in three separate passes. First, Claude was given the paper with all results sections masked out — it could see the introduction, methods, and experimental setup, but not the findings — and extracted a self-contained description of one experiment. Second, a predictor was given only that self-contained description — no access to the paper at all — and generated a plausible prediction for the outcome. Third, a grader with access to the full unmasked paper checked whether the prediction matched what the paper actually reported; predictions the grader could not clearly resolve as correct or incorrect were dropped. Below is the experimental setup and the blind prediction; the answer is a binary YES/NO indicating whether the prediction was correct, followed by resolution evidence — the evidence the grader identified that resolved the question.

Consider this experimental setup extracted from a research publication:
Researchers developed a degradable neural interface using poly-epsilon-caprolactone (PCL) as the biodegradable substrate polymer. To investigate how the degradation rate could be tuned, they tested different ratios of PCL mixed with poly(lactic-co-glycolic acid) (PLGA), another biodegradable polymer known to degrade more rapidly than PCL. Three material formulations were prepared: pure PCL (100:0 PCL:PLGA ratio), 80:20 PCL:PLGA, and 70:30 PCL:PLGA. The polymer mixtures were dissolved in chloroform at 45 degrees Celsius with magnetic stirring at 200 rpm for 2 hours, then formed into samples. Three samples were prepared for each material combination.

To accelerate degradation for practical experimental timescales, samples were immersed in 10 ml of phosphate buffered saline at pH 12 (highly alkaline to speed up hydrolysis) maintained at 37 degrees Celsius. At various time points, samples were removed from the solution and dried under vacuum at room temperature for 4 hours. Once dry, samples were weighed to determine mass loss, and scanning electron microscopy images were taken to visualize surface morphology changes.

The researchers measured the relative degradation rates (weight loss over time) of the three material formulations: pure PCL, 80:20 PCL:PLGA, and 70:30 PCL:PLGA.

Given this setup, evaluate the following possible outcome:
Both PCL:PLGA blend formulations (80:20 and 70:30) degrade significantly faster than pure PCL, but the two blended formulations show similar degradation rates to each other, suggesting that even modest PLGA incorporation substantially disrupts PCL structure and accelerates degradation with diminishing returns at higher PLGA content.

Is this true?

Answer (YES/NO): NO